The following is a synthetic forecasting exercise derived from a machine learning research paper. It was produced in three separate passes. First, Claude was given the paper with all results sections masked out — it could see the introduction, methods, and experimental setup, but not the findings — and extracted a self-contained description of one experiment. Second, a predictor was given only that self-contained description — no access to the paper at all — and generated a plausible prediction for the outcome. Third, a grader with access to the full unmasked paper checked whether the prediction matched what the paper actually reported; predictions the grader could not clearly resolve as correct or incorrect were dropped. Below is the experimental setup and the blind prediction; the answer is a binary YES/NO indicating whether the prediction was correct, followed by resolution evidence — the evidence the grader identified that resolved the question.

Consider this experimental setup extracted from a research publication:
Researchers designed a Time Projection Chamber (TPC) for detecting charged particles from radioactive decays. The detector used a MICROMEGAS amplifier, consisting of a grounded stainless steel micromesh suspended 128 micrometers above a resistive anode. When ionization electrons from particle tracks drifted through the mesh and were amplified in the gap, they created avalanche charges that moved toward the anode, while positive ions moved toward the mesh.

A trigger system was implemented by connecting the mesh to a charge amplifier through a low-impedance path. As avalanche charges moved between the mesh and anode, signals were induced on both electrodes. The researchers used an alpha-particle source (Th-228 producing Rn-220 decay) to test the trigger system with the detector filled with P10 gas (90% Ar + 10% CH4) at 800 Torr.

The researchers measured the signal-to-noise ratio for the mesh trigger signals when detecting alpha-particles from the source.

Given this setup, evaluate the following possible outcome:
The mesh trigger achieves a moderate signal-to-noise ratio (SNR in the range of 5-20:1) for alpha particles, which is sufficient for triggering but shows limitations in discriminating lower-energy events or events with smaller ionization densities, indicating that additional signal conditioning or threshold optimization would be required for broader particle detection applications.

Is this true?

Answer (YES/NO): YES